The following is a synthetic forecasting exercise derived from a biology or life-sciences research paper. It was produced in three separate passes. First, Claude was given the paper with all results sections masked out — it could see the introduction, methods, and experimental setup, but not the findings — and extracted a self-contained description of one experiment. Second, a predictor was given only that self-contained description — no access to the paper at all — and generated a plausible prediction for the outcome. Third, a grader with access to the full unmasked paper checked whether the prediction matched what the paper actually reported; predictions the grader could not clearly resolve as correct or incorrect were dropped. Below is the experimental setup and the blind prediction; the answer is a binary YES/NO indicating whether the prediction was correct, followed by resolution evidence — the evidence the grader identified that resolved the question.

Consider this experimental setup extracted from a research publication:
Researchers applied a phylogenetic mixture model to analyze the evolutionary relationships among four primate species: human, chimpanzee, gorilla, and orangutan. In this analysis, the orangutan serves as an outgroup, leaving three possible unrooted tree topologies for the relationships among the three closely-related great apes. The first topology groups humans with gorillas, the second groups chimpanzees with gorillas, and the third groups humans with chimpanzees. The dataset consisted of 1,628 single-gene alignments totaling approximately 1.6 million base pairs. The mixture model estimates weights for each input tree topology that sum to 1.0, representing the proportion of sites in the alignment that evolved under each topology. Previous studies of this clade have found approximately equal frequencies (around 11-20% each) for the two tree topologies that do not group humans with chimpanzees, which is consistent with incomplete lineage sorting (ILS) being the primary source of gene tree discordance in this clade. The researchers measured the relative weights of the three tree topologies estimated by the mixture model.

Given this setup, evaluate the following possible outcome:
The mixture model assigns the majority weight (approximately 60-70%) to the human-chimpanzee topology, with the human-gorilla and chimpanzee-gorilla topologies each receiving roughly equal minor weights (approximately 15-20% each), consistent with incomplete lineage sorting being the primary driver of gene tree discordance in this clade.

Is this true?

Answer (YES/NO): YES